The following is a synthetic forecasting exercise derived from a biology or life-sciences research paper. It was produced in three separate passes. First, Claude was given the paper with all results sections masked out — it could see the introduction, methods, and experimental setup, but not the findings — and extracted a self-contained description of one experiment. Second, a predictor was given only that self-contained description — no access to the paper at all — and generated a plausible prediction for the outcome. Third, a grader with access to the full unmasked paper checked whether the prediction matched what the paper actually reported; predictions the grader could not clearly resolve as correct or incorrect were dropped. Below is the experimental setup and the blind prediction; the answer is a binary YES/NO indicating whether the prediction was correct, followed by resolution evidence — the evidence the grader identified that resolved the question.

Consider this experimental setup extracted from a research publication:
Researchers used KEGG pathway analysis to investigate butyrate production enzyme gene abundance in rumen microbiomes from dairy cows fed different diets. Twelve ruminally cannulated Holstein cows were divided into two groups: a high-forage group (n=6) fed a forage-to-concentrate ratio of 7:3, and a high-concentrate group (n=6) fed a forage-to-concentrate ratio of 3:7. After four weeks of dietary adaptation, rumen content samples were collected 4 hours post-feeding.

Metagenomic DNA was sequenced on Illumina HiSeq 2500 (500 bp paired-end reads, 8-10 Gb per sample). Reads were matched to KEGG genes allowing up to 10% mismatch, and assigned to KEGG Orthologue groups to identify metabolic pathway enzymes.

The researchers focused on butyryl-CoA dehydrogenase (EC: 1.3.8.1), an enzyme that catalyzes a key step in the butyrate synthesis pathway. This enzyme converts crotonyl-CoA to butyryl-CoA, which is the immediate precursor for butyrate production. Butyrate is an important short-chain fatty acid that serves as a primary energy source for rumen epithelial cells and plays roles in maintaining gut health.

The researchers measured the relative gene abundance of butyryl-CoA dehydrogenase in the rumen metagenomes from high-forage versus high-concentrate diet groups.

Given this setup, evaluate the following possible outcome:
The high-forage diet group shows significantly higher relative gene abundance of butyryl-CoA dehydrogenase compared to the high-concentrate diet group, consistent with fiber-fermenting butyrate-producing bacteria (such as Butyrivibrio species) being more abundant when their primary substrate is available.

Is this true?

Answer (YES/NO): YES